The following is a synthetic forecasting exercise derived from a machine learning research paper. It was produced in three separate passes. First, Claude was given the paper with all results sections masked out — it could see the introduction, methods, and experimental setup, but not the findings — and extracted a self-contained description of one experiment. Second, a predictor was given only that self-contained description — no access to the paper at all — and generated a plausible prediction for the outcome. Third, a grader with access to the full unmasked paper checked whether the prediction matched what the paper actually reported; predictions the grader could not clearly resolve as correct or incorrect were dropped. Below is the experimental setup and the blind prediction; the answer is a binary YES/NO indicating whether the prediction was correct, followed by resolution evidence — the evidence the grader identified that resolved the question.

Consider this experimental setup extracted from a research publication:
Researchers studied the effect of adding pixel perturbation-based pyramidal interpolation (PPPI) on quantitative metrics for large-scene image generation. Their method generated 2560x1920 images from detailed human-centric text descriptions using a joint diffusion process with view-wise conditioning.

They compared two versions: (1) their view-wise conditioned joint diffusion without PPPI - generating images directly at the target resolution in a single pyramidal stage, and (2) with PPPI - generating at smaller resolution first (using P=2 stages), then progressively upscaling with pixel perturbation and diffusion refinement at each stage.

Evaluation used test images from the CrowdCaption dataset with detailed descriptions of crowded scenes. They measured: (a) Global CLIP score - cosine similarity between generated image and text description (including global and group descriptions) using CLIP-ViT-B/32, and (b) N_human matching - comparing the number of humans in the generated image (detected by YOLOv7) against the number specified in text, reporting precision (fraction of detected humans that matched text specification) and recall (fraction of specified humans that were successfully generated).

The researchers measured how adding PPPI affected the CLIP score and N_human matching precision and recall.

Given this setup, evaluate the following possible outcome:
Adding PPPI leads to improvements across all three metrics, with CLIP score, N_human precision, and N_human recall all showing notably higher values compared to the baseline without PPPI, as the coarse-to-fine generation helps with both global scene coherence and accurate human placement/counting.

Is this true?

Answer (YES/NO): NO